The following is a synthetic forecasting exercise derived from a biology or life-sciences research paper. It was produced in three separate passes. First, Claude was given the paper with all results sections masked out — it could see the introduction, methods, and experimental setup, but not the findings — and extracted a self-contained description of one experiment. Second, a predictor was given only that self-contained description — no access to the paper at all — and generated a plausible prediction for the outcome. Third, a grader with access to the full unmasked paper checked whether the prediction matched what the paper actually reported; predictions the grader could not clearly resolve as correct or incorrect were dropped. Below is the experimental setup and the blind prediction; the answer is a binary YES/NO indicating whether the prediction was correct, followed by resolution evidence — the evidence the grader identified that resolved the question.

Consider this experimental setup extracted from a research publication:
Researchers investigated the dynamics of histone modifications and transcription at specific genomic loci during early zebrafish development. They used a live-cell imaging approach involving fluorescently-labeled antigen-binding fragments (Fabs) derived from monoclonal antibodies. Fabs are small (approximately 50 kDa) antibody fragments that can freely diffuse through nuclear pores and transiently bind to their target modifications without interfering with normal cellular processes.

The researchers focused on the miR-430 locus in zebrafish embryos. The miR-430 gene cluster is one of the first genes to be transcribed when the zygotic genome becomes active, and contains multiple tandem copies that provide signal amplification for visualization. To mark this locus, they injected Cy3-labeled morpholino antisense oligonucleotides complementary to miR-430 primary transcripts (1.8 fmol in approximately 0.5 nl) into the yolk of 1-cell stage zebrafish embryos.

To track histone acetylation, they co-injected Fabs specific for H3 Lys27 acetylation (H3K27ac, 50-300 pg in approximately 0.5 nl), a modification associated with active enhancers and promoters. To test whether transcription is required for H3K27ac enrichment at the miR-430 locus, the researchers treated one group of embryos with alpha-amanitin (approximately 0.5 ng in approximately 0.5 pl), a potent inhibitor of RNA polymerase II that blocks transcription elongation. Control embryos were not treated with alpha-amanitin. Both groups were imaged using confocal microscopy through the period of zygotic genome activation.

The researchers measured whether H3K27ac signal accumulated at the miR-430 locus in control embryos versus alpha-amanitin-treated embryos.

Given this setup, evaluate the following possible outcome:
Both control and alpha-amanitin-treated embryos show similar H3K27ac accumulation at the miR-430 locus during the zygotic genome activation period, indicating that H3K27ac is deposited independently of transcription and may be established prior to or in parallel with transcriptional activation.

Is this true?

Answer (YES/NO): YES